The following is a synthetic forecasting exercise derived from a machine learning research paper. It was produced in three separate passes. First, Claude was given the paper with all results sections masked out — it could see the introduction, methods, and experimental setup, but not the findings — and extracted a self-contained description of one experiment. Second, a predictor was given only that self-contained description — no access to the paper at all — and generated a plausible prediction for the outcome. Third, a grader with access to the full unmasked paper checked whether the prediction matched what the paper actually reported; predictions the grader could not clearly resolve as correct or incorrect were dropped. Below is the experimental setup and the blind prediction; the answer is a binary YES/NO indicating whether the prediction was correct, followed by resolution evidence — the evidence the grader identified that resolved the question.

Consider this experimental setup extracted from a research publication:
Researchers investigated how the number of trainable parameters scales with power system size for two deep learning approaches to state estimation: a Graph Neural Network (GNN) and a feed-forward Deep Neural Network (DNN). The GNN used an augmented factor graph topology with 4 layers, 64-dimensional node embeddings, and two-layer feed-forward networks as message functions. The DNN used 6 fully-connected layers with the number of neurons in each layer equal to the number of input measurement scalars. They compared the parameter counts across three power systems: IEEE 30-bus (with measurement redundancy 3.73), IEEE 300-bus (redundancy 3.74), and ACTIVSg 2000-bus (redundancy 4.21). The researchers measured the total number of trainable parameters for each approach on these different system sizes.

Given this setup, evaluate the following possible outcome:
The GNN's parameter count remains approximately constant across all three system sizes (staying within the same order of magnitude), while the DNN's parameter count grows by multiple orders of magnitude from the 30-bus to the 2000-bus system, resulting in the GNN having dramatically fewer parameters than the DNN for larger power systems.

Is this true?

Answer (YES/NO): YES